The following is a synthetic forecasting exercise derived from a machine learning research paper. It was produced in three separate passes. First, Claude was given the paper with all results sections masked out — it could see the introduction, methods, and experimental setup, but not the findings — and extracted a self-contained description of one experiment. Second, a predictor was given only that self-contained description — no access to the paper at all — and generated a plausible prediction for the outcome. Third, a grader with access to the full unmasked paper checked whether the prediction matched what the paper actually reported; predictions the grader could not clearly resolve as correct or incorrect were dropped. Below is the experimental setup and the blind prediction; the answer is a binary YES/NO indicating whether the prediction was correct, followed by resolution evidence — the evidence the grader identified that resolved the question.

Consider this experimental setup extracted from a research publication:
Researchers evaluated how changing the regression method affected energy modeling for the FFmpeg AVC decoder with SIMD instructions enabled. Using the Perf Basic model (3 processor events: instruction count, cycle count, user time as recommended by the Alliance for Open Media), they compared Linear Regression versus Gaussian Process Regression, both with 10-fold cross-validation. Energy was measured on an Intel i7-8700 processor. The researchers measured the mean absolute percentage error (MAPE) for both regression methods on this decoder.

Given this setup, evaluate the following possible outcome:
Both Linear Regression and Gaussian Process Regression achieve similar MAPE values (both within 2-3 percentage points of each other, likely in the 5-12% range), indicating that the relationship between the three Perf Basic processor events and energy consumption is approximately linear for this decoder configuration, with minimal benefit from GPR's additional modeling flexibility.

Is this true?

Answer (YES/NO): YES